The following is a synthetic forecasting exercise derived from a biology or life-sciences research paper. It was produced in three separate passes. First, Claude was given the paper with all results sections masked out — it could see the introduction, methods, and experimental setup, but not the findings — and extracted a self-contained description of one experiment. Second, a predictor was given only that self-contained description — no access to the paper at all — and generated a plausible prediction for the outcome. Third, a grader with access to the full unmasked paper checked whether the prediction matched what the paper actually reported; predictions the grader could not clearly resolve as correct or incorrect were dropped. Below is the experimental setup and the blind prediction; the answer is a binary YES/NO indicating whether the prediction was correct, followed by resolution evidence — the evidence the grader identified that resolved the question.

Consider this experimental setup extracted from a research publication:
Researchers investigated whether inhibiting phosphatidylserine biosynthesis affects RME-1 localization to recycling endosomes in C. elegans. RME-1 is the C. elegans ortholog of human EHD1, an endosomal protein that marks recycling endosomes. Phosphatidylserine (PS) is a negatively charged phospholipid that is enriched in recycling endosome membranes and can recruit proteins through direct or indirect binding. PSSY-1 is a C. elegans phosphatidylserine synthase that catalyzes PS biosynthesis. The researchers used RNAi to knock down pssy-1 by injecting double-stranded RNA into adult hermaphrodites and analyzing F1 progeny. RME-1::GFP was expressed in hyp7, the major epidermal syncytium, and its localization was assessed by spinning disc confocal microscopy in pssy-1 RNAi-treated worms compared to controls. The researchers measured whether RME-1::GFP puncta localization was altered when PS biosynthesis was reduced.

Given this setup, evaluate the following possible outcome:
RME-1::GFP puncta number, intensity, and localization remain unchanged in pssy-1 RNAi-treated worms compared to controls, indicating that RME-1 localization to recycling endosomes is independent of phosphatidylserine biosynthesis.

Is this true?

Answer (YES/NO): NO